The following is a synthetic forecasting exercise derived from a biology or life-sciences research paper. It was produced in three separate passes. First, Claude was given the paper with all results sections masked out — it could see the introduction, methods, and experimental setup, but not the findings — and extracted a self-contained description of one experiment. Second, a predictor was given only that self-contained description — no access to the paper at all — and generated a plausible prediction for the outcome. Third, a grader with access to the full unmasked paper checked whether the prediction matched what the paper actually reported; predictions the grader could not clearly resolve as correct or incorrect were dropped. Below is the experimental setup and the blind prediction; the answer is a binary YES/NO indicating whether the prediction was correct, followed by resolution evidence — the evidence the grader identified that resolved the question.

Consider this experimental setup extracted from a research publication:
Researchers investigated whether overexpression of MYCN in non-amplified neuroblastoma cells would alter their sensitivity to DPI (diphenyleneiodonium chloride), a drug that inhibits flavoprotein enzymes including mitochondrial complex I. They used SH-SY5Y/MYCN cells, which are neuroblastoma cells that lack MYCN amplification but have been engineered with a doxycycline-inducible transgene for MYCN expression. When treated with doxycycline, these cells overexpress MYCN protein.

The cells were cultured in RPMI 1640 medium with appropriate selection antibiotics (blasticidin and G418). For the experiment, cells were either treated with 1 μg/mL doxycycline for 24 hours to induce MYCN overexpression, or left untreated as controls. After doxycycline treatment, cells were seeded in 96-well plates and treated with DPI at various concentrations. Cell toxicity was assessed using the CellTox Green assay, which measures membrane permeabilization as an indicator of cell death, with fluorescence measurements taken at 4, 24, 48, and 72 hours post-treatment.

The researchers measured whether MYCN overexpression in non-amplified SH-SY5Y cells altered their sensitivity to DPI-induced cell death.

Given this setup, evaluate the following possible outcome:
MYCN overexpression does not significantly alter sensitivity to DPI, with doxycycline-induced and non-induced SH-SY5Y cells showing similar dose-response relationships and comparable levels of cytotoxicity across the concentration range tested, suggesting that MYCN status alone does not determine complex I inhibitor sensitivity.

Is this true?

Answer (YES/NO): YES